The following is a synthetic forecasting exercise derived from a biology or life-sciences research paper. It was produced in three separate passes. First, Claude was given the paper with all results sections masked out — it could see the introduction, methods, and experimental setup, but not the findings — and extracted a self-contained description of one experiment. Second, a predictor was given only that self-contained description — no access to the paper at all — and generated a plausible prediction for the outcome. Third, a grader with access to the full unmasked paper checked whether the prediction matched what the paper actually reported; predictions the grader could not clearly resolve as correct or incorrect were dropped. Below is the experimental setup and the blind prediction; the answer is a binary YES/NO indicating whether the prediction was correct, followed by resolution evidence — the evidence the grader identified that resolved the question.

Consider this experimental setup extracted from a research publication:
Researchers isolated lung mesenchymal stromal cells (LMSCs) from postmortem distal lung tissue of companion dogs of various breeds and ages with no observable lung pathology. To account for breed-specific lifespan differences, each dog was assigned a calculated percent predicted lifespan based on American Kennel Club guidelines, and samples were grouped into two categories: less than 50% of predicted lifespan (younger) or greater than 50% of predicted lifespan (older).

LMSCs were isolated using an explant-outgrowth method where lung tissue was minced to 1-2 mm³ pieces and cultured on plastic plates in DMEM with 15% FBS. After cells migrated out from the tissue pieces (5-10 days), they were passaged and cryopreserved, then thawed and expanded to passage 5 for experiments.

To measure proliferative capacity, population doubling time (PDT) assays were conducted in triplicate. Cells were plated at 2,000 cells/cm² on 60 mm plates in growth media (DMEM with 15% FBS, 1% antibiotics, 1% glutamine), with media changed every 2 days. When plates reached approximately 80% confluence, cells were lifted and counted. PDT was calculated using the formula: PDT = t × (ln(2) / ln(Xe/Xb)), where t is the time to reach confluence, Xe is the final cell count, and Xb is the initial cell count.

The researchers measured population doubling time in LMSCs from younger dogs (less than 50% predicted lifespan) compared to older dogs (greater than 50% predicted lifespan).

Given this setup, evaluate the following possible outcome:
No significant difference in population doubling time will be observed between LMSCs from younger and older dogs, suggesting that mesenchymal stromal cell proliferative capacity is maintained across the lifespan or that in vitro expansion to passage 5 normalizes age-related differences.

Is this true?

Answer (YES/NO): NO